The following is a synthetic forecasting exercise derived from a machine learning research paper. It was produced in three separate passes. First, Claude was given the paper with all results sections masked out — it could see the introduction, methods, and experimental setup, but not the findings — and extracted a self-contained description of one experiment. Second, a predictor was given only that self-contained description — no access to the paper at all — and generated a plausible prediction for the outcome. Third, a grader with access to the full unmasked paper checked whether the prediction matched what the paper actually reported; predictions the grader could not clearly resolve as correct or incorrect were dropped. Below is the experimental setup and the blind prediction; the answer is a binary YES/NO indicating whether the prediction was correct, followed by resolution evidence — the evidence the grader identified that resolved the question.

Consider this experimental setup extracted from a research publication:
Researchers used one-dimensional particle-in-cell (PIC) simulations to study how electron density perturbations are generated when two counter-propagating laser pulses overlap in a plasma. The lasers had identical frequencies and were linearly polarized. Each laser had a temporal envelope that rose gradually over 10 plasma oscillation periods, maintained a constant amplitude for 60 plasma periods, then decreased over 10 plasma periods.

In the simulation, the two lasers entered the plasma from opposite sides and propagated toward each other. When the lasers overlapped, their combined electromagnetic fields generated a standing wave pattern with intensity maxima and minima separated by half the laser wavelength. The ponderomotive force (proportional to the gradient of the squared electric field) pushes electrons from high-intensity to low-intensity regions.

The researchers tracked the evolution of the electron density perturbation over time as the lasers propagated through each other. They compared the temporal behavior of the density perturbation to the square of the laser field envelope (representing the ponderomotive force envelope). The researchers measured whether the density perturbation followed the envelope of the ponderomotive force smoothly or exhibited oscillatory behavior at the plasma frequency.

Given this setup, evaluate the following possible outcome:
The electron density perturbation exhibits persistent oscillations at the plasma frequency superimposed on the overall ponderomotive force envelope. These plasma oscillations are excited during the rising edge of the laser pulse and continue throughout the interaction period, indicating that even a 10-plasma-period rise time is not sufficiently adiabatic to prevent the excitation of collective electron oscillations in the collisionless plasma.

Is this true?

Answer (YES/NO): NO